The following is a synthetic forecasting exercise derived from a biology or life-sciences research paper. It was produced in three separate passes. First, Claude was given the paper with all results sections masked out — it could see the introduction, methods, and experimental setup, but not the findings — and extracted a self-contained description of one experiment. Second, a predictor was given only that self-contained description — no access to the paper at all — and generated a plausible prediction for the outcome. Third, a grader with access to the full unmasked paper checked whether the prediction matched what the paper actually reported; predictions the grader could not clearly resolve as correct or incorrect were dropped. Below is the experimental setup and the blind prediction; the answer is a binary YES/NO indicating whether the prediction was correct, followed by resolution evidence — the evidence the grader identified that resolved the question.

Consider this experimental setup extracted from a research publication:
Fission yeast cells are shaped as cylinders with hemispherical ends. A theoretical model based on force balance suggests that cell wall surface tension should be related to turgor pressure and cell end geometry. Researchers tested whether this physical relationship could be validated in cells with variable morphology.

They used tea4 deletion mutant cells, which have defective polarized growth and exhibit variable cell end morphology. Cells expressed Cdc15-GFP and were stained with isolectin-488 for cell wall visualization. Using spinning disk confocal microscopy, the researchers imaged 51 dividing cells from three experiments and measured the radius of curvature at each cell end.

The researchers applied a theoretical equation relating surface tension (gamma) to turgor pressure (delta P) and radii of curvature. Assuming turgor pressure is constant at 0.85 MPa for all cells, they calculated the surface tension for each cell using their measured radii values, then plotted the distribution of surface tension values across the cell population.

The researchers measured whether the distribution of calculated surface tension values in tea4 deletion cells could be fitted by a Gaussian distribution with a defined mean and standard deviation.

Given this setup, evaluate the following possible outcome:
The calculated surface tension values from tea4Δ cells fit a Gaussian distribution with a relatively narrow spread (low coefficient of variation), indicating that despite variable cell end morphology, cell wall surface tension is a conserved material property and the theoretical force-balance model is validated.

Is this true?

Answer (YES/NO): NO